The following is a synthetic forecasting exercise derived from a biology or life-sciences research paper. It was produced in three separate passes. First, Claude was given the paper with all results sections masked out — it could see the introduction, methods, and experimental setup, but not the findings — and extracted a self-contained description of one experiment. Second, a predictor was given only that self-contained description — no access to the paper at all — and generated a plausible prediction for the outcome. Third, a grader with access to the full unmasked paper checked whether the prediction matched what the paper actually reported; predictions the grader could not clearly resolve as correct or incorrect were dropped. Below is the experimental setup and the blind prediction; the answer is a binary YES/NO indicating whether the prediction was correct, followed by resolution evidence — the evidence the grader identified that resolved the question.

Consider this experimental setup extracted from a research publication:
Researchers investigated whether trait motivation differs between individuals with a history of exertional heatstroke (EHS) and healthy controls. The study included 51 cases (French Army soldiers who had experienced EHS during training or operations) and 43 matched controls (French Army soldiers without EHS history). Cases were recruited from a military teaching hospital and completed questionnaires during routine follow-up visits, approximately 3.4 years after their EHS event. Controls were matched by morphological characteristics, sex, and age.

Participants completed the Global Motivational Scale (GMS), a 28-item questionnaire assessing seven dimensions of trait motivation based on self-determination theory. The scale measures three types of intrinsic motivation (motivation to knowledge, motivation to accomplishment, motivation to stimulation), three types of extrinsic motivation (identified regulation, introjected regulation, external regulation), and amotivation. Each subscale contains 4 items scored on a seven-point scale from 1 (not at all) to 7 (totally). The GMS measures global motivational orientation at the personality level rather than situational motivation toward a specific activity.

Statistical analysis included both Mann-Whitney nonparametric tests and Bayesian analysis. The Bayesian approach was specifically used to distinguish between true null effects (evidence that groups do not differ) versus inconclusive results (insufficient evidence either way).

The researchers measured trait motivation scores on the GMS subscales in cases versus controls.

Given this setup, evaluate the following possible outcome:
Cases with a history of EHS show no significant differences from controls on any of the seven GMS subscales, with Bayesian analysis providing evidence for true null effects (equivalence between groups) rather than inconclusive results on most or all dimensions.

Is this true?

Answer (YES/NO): NO